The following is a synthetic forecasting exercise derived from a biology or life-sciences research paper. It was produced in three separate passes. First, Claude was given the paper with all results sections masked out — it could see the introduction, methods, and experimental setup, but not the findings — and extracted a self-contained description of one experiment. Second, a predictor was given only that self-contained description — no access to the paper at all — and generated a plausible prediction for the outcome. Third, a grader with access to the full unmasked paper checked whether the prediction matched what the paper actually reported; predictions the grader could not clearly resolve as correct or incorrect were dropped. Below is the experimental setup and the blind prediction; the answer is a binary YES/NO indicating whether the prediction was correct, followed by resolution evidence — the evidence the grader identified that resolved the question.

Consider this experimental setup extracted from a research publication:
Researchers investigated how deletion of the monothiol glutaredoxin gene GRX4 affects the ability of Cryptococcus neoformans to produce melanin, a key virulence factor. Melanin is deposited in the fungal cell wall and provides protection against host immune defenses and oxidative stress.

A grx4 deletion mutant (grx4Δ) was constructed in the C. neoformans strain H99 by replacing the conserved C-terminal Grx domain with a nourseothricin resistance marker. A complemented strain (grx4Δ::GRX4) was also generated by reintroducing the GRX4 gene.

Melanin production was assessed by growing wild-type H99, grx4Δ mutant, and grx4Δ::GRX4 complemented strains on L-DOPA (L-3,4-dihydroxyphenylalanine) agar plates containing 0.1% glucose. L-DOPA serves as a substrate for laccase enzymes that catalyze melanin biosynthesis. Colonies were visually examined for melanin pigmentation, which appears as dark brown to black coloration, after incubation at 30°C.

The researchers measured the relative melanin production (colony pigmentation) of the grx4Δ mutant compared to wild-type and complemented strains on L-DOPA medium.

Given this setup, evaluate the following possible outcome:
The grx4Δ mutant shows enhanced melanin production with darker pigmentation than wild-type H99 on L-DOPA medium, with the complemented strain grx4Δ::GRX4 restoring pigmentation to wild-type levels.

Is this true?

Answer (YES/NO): NO